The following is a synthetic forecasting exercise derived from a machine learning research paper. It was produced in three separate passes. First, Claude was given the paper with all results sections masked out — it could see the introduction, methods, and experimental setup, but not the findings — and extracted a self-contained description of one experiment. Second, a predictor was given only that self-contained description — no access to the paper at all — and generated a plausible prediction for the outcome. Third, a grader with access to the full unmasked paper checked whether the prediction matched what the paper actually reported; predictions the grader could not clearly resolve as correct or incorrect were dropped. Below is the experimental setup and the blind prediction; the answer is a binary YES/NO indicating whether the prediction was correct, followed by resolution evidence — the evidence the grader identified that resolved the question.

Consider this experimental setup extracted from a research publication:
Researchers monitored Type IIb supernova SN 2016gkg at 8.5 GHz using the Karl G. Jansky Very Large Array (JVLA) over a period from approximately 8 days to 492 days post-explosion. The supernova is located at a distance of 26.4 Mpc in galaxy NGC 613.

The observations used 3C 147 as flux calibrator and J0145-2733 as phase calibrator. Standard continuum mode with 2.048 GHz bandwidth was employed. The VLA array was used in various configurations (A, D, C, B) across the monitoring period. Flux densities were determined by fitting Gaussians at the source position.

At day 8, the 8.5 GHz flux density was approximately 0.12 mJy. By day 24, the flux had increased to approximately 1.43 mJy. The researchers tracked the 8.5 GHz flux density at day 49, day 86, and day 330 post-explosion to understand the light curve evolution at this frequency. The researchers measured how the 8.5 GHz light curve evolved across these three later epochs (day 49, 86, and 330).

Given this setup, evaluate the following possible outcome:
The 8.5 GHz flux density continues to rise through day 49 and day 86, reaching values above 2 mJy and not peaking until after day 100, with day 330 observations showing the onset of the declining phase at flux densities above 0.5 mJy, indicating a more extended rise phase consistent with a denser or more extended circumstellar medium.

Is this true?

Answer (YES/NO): NO